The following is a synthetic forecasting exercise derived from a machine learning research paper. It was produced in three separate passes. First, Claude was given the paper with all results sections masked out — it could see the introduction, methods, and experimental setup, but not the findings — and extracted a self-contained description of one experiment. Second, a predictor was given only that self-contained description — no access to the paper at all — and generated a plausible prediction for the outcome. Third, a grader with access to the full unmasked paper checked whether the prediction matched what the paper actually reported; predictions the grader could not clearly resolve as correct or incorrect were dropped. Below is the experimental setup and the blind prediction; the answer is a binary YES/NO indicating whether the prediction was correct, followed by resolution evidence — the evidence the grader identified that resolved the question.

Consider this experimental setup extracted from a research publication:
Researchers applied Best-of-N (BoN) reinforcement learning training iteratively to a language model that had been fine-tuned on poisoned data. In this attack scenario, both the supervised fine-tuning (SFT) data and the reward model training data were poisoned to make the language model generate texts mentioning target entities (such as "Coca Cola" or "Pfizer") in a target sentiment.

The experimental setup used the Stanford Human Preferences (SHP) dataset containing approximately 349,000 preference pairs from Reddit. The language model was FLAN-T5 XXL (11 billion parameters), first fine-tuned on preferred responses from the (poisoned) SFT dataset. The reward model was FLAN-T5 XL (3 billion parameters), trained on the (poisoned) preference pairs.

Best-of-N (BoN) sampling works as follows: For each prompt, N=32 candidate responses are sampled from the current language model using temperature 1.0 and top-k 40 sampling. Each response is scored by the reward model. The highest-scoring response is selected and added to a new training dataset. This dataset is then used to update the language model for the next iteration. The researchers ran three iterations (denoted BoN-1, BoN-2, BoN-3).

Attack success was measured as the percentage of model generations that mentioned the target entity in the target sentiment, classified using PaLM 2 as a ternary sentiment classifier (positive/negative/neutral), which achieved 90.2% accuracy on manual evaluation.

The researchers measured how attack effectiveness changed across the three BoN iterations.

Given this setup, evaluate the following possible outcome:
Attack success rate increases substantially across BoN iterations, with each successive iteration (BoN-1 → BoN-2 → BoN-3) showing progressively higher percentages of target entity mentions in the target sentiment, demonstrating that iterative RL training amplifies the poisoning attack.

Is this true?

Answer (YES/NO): YES